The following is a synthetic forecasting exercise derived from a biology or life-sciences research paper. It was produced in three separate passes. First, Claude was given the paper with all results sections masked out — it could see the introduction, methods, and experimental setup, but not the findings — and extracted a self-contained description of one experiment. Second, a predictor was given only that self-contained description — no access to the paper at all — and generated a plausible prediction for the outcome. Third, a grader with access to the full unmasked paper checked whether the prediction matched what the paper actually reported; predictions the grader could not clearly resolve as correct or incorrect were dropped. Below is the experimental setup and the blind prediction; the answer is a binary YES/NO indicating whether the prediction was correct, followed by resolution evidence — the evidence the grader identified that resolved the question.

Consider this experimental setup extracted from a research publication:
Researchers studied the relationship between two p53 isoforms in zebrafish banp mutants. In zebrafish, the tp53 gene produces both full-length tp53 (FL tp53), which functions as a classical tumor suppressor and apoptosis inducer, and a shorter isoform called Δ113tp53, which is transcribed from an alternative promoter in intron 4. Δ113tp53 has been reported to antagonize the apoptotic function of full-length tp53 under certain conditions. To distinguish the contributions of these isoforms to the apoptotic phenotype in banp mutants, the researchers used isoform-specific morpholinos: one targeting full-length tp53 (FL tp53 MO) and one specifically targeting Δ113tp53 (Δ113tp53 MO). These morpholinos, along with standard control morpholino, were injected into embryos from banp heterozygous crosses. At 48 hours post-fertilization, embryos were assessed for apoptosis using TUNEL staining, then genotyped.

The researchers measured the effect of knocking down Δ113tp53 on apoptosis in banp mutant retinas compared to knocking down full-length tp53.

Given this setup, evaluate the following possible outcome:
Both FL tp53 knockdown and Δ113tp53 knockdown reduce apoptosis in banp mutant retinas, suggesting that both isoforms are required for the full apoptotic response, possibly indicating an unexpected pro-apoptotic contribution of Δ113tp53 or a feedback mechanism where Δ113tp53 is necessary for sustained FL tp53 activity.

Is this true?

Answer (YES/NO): YES